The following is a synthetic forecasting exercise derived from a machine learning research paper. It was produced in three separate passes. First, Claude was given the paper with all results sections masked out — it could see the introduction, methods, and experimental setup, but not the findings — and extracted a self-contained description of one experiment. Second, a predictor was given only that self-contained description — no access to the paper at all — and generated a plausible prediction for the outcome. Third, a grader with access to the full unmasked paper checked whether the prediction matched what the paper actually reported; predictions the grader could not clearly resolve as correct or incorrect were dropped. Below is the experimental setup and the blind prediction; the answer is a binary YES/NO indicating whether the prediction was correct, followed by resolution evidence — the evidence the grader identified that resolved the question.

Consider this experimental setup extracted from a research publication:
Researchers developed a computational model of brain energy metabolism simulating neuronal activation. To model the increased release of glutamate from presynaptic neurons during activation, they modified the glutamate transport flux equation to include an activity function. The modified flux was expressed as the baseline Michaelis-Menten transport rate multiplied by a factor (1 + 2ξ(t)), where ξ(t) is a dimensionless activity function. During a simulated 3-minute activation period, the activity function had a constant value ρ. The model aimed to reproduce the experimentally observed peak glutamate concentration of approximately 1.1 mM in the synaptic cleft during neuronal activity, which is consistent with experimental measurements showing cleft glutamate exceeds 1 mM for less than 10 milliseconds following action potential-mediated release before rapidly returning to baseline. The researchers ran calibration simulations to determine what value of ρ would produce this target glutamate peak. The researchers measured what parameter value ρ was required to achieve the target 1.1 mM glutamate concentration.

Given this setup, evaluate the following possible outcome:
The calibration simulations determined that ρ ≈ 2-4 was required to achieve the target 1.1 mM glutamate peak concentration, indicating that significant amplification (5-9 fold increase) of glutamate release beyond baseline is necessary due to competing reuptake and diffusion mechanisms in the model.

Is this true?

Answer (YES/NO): NO